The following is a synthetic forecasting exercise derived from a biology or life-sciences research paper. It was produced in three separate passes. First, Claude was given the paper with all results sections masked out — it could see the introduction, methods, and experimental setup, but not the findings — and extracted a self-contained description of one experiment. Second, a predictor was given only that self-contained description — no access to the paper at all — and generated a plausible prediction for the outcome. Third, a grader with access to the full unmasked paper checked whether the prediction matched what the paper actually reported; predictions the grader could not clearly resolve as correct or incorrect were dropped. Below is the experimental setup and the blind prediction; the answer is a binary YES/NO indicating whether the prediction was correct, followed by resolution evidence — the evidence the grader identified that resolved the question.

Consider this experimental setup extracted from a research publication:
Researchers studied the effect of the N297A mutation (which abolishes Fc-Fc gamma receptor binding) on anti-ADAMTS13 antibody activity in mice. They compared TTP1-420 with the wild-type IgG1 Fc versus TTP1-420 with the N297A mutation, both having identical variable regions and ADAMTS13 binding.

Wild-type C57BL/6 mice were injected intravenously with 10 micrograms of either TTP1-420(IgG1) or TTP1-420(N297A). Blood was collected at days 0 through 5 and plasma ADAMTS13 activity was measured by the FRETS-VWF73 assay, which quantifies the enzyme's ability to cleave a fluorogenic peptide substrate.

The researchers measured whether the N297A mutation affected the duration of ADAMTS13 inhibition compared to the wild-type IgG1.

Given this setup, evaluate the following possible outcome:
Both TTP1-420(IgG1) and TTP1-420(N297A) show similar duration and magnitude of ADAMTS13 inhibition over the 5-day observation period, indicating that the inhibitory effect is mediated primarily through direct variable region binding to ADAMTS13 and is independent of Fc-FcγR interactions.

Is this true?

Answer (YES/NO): NO